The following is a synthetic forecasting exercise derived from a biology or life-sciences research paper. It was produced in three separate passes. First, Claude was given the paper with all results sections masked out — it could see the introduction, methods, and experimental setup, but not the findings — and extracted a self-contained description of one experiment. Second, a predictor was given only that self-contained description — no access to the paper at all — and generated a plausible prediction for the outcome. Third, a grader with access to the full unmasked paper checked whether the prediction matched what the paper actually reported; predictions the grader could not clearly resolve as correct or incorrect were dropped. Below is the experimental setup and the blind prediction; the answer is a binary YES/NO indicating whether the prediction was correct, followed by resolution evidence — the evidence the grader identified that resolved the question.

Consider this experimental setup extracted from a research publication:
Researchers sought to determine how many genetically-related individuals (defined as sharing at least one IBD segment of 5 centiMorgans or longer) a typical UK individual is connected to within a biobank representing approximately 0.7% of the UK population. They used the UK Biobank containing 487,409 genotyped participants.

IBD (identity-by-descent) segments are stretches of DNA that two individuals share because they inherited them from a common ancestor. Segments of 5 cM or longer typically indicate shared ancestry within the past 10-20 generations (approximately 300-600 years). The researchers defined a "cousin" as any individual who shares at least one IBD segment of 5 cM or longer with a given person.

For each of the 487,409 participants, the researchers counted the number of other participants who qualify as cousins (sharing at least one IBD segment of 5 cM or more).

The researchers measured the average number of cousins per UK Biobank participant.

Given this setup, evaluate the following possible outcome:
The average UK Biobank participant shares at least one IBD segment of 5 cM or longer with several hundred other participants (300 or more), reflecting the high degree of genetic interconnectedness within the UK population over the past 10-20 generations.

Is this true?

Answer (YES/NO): NO